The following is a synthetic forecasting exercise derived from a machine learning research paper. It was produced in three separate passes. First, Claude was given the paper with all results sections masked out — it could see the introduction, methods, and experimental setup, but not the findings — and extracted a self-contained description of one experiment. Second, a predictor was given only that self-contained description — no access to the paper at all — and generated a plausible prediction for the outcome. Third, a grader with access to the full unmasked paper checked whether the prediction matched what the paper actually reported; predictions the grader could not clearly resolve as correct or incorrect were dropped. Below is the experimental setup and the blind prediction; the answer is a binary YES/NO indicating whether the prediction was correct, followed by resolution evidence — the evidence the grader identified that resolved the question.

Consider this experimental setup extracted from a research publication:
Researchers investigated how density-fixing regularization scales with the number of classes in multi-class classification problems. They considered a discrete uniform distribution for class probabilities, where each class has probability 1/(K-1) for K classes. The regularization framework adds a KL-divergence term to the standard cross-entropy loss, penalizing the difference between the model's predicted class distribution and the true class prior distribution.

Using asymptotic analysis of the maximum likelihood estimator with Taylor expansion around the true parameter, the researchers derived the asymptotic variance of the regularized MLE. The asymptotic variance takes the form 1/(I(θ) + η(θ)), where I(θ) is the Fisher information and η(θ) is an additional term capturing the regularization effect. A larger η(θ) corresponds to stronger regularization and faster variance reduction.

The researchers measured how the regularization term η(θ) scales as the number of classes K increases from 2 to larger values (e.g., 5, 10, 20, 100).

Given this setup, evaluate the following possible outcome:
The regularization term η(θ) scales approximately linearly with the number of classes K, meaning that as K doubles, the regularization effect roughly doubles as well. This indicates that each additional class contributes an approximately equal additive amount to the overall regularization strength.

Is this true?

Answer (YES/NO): NO